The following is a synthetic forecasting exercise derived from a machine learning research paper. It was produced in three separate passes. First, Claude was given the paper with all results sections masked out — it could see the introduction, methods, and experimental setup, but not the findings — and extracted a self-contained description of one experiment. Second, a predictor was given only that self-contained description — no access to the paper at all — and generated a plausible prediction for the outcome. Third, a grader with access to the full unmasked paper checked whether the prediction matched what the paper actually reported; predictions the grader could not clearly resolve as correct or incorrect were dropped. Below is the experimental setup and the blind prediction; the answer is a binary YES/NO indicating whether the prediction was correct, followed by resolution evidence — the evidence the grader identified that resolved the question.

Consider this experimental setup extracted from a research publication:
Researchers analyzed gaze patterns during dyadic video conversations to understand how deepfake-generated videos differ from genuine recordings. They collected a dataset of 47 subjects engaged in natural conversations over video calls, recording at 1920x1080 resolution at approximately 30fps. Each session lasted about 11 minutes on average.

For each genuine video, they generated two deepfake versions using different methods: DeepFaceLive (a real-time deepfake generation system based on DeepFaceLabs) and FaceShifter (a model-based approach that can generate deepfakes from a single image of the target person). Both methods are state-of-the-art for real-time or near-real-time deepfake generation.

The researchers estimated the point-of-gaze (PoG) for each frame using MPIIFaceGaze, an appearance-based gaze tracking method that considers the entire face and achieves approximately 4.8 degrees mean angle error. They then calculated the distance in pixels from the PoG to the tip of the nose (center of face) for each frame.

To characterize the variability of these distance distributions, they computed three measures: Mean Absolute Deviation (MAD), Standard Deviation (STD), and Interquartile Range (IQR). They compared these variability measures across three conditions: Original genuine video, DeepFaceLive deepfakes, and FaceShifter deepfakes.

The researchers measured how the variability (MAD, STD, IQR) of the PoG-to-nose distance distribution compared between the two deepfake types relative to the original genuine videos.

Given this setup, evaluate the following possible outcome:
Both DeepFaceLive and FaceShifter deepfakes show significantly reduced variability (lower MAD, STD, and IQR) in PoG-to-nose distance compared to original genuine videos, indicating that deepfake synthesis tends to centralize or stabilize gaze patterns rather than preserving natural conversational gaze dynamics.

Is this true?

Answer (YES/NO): NO